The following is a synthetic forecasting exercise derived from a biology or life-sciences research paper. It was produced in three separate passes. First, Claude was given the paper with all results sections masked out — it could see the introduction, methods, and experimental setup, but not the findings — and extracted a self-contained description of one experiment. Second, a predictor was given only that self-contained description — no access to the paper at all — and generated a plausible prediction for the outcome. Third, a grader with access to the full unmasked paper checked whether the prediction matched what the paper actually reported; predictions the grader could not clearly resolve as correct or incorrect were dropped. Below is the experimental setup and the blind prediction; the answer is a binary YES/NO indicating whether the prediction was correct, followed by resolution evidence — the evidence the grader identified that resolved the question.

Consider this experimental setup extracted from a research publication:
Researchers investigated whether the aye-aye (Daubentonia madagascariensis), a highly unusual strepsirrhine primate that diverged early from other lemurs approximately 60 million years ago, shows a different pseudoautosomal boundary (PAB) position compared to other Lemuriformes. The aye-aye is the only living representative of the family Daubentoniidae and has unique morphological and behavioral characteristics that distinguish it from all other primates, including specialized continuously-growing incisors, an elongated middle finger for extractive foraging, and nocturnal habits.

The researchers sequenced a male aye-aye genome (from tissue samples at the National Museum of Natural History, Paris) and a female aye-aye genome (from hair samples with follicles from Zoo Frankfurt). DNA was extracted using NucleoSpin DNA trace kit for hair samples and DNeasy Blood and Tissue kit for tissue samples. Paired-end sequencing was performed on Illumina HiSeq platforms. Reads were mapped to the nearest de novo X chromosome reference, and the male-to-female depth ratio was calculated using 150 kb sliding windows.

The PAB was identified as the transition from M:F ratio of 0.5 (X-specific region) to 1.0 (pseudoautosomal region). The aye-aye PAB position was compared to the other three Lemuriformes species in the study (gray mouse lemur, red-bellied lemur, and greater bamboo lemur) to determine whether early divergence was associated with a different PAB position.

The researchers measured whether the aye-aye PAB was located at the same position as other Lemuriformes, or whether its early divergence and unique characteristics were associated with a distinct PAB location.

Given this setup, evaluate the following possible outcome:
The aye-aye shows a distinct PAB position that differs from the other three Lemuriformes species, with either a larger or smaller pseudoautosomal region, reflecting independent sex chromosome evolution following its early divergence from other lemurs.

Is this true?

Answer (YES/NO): NO